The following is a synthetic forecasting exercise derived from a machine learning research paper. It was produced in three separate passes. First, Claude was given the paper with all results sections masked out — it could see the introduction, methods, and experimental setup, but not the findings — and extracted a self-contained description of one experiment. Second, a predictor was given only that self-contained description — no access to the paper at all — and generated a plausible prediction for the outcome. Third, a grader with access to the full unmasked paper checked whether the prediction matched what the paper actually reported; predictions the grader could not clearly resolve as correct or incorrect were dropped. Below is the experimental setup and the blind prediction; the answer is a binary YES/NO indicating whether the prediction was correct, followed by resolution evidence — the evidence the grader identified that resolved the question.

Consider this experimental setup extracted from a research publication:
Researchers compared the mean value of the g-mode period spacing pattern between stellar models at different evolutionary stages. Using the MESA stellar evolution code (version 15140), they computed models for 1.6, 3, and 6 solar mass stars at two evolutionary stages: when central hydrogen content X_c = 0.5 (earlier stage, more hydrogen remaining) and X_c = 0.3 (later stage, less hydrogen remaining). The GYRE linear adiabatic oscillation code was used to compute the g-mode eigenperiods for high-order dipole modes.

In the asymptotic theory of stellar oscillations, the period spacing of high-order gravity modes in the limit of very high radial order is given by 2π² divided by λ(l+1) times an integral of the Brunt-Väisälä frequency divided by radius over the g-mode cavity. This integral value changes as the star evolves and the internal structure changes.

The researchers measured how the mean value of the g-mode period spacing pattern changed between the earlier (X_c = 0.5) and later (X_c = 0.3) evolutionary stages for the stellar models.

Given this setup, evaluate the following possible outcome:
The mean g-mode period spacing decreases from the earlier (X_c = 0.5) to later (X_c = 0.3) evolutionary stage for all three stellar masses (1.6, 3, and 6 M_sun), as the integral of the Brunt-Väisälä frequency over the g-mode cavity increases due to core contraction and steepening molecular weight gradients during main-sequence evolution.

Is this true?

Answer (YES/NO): YES